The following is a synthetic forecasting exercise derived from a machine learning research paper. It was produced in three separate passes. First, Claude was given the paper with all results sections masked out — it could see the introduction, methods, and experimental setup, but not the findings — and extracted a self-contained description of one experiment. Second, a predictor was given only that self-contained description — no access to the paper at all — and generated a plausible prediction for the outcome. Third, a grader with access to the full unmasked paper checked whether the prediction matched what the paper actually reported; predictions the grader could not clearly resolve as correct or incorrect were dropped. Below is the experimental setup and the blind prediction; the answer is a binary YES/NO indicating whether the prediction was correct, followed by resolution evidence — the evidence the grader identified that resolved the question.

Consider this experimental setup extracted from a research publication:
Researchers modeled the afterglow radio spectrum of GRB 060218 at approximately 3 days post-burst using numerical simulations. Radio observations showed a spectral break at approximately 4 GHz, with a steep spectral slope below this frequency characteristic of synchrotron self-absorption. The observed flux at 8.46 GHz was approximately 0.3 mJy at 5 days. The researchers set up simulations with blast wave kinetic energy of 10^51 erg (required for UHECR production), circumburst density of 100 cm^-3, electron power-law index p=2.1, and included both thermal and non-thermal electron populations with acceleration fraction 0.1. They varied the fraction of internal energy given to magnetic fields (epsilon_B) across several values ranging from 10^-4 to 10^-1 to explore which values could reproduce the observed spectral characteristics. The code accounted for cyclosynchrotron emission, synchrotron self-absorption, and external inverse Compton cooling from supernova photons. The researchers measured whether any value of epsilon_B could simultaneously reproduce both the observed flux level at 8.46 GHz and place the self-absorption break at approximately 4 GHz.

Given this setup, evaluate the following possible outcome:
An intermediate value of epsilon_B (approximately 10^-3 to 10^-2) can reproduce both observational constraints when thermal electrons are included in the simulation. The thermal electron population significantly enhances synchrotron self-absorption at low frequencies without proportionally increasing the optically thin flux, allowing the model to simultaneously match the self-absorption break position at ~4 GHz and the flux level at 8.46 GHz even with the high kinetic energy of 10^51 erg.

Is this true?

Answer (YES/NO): NO